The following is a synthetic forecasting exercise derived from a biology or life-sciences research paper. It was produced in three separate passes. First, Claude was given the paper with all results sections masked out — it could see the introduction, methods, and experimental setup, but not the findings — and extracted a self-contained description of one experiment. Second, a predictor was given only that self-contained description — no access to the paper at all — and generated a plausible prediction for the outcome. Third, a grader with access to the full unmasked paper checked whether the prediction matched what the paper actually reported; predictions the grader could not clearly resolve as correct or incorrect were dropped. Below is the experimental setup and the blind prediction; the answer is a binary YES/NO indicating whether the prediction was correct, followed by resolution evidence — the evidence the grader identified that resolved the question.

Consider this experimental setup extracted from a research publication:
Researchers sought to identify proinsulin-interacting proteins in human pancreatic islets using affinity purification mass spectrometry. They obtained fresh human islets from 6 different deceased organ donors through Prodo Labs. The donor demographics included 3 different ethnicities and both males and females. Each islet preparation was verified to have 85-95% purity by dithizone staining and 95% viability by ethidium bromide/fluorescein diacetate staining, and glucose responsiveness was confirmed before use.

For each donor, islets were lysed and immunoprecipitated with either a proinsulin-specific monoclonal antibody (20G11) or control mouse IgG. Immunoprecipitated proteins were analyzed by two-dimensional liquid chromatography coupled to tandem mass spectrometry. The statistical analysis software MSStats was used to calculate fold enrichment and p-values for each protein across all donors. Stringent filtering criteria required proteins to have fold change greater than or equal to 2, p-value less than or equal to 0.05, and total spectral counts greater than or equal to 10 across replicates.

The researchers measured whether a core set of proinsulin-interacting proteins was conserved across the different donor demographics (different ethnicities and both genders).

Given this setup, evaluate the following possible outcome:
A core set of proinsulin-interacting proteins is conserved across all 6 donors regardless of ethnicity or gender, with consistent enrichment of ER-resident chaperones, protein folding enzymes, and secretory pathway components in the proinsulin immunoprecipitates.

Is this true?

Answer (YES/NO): YES